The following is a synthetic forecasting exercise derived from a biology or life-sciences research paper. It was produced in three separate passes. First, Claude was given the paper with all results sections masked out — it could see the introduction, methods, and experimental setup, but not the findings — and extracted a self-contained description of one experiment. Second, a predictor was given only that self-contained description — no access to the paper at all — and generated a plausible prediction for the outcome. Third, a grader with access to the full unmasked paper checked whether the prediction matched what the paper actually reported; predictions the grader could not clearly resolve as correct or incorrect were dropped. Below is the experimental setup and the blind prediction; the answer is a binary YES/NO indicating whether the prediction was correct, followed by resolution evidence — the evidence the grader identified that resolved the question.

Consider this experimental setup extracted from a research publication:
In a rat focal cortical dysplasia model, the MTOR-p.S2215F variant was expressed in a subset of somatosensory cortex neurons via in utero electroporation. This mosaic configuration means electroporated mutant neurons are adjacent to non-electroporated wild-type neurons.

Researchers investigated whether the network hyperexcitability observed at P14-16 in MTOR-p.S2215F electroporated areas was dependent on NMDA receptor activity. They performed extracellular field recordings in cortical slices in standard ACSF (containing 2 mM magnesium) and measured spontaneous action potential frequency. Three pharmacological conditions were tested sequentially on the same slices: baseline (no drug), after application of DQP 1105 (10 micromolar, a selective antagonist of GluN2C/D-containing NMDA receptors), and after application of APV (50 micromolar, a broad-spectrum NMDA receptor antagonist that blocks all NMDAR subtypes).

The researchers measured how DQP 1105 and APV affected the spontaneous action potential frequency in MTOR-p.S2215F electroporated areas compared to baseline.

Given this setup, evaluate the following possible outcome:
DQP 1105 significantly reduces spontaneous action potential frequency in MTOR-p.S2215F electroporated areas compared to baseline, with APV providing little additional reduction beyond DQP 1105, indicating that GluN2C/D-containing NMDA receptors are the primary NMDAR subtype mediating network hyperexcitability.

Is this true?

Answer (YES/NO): YES